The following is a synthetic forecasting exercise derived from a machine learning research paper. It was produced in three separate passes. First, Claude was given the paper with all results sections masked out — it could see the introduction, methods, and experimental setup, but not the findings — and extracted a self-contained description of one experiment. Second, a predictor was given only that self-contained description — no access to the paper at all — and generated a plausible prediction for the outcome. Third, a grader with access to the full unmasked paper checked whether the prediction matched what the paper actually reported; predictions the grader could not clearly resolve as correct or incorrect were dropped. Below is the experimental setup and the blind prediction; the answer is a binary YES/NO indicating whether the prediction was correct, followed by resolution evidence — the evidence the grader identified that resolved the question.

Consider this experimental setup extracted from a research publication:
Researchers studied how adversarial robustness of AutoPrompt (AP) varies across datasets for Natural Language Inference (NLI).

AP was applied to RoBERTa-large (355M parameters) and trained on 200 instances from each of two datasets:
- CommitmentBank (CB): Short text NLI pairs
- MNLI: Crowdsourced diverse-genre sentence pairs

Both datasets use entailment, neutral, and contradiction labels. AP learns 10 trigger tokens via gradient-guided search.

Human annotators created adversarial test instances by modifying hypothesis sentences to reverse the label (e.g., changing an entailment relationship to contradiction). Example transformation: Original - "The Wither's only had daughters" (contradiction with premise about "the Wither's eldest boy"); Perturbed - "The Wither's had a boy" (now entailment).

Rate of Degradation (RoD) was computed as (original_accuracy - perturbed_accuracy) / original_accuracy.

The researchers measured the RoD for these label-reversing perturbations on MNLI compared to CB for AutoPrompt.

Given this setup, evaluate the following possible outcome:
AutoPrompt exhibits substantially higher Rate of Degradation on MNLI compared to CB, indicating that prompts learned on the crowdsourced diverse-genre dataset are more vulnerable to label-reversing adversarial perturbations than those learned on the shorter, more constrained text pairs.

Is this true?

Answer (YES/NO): NO